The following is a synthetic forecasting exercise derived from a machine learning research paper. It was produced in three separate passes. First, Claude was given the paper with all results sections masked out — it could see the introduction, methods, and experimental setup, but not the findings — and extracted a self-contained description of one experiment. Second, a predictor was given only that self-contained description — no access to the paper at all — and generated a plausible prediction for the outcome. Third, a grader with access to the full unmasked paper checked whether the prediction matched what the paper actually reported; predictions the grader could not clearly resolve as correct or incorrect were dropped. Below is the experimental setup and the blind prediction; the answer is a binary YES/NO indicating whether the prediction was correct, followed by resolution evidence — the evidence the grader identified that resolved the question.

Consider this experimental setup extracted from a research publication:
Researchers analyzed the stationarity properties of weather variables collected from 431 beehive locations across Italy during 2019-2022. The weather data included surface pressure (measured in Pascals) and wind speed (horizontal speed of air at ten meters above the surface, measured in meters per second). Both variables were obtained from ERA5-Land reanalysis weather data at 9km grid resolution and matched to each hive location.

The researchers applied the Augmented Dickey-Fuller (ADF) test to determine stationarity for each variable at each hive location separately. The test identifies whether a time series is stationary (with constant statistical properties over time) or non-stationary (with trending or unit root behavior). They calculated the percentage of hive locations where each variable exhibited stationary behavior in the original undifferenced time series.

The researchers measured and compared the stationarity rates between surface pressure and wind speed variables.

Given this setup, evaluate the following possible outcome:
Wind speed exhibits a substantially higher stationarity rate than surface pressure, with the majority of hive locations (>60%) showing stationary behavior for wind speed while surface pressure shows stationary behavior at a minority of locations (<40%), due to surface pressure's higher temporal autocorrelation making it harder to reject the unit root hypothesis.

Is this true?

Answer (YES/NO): NO